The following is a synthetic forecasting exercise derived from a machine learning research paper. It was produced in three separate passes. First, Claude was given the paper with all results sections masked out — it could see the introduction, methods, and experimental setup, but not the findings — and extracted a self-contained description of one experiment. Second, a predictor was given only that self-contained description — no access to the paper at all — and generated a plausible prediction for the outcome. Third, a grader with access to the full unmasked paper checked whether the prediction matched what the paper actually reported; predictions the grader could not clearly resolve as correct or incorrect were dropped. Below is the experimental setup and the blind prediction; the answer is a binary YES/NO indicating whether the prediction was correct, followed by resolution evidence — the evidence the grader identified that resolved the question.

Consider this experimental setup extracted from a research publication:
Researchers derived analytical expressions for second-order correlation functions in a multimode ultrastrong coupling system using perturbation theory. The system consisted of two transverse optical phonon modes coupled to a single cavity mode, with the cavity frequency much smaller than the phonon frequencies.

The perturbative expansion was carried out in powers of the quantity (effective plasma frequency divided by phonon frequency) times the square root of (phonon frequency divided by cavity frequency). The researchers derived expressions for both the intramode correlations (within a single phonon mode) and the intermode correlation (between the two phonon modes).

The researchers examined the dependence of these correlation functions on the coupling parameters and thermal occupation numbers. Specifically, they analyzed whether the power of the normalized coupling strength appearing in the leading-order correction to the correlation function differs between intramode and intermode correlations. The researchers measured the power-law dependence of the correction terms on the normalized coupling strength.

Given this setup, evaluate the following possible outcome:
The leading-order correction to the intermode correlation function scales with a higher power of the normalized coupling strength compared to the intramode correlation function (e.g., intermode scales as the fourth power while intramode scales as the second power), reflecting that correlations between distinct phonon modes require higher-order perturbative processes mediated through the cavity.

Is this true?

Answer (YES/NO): NO